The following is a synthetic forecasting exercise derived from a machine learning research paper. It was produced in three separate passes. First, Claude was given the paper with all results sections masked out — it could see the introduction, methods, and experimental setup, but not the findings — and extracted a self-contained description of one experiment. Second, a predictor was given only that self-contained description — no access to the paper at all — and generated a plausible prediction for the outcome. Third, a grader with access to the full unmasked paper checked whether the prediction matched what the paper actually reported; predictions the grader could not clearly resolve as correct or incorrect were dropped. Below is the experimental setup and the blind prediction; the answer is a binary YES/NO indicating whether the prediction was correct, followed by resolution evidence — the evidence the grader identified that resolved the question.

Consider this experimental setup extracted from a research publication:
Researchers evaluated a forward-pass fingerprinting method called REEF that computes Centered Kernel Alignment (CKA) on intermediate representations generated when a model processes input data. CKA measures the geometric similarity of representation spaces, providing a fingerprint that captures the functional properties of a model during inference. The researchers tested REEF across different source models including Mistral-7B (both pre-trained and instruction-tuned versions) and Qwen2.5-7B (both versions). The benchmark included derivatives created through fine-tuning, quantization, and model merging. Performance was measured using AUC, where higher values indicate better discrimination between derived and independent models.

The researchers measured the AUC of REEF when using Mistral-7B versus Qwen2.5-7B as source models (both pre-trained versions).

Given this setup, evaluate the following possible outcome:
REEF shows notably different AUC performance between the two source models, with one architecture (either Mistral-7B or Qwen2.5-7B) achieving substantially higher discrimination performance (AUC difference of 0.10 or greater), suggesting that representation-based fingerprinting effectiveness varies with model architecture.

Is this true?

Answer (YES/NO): YES